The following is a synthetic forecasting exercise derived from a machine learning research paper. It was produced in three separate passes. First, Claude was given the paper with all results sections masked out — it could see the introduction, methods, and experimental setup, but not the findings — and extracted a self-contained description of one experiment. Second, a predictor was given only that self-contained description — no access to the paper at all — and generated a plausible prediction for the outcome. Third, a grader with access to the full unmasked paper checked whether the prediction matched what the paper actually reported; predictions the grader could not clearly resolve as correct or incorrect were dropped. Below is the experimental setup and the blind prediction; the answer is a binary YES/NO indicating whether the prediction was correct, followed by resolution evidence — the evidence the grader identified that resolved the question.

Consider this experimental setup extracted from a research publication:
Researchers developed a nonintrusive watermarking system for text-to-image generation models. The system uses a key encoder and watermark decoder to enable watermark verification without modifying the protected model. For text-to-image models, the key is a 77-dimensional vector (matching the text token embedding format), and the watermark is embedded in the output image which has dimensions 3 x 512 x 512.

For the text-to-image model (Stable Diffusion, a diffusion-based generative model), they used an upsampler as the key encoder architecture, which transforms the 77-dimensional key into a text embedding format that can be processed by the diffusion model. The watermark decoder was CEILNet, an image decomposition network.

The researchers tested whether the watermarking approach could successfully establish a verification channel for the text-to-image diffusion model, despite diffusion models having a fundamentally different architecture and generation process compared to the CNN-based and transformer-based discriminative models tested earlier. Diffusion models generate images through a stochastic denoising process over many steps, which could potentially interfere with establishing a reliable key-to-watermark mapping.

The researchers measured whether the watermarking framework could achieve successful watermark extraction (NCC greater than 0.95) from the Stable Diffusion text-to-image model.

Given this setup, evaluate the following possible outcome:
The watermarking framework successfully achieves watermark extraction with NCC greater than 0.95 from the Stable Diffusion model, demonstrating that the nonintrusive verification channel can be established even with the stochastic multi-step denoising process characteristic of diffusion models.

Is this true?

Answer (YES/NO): YES